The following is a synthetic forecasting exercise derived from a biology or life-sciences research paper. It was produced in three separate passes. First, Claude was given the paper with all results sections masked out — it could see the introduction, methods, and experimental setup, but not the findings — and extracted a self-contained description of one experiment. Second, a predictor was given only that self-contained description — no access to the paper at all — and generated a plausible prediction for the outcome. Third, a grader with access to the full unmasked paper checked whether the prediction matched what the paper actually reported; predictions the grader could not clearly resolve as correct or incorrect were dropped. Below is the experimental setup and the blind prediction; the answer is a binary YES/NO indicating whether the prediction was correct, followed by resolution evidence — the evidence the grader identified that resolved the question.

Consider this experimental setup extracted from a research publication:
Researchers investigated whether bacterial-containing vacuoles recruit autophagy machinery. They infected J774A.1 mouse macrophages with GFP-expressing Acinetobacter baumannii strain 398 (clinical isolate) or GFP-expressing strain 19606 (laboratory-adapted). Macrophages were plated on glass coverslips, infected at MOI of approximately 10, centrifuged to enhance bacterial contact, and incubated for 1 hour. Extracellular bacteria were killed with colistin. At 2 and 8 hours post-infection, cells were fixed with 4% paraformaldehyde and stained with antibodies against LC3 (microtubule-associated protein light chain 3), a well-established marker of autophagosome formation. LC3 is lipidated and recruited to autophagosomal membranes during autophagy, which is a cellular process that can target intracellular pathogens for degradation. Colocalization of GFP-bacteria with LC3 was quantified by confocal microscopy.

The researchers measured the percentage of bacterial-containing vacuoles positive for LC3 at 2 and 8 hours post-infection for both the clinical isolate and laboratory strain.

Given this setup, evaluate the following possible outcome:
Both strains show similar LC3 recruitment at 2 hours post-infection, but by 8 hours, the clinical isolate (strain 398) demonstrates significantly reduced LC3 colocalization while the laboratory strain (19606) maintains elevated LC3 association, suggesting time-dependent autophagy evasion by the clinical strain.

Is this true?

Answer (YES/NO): NO